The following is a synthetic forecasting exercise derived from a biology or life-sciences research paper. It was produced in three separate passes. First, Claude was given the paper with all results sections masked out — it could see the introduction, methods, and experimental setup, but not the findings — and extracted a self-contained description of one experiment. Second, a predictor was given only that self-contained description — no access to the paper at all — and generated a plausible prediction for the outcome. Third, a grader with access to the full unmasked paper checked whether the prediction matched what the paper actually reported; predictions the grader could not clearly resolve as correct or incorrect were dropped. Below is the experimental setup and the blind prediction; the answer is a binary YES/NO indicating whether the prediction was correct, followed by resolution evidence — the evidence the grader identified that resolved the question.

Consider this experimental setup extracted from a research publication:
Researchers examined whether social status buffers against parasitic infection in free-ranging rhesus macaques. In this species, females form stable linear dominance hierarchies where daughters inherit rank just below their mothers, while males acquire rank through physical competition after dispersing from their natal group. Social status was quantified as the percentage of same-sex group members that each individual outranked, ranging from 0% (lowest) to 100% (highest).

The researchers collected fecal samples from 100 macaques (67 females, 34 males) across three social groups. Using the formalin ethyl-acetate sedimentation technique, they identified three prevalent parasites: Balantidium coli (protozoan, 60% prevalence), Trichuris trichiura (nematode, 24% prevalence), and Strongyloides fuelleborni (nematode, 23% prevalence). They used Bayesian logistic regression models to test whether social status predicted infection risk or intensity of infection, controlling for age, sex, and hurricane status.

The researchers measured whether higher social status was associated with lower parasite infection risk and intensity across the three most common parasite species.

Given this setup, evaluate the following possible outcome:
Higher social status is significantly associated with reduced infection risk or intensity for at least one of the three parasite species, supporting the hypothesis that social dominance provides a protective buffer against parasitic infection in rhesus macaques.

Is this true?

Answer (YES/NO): NO